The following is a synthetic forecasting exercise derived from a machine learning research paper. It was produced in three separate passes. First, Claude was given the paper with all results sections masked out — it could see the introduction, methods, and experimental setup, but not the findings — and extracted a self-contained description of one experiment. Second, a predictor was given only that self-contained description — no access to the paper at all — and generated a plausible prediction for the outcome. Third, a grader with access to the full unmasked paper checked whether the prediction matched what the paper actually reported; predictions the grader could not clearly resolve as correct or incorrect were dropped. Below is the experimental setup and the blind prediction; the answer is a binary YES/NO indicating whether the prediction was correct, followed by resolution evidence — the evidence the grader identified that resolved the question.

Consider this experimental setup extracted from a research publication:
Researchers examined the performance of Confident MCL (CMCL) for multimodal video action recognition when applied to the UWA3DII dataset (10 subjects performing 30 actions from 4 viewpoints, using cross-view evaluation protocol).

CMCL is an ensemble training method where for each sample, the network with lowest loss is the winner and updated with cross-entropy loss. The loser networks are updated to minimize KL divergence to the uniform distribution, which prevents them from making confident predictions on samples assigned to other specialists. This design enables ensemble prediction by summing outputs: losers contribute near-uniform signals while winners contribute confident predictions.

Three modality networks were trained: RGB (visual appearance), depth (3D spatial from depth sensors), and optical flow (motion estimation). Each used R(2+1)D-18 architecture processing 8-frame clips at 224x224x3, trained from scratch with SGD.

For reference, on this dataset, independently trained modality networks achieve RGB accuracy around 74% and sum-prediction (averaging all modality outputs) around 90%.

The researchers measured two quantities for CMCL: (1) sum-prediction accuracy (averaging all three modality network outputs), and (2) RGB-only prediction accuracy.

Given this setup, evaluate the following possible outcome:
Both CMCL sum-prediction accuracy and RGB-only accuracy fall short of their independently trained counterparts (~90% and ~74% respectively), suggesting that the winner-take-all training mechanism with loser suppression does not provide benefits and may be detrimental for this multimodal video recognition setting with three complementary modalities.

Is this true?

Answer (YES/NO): YES